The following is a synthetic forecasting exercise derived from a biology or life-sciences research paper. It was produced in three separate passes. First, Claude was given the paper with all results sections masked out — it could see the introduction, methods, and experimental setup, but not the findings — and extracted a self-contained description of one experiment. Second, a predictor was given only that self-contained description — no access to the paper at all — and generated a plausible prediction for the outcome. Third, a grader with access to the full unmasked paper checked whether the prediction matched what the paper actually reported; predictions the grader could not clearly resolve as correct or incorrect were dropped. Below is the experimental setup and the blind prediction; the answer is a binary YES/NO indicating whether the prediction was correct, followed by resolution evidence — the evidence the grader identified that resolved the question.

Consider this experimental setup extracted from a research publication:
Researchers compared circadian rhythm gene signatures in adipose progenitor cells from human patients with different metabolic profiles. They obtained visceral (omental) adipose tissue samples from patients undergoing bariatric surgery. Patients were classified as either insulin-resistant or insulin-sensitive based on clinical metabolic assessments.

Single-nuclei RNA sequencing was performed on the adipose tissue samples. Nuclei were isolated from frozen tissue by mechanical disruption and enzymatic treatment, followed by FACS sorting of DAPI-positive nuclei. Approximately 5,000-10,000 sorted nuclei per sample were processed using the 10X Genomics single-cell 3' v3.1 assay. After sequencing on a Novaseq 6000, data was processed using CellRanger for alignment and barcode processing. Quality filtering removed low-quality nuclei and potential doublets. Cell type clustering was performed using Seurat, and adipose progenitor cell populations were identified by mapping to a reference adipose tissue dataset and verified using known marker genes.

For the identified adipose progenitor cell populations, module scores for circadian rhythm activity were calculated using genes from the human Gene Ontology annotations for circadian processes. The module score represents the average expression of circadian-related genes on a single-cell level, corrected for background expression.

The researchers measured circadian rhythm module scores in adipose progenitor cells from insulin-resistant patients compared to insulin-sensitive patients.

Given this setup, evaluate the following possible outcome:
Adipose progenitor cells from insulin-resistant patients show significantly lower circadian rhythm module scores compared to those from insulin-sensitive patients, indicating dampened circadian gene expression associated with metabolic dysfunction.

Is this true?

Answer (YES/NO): YES